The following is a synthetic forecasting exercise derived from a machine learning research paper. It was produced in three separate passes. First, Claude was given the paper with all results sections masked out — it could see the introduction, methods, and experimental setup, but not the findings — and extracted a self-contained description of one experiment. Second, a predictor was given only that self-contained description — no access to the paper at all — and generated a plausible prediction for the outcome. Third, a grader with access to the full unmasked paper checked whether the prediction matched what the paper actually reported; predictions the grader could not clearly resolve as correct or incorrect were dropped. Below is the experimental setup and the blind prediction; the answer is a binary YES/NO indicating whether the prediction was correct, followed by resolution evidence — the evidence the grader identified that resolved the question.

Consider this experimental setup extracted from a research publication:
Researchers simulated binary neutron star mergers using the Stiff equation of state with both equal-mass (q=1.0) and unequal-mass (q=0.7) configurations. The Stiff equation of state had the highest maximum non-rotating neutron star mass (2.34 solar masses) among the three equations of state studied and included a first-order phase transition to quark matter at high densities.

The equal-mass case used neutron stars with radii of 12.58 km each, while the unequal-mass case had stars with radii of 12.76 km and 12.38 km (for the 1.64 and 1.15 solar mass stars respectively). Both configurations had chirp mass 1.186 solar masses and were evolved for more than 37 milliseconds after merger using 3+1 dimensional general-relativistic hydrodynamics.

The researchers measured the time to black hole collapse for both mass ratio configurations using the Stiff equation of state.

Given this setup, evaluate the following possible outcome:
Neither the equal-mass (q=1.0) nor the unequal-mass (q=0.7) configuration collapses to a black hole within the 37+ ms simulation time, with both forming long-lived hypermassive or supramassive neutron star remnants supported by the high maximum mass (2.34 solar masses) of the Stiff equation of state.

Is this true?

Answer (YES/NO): YES